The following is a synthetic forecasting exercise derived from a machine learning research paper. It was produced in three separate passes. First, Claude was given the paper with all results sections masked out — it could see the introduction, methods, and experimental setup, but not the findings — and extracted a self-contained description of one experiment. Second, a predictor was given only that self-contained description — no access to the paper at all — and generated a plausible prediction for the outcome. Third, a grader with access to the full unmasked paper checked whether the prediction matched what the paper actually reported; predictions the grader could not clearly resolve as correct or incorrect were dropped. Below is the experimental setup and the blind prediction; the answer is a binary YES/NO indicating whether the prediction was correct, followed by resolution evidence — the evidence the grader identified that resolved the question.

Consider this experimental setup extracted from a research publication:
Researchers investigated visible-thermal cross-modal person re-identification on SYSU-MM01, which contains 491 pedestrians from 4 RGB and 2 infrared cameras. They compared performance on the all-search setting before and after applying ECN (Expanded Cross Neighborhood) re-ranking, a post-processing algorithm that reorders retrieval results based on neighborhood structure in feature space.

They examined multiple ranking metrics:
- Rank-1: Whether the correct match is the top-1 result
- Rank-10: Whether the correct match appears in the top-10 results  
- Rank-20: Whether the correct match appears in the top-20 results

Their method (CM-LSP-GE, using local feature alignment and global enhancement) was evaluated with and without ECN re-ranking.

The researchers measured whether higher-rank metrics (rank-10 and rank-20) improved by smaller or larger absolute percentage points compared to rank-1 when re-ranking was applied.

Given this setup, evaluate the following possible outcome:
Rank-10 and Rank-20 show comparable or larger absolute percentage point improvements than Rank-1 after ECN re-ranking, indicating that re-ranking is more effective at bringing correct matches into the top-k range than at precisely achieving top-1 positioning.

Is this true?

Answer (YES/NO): NO